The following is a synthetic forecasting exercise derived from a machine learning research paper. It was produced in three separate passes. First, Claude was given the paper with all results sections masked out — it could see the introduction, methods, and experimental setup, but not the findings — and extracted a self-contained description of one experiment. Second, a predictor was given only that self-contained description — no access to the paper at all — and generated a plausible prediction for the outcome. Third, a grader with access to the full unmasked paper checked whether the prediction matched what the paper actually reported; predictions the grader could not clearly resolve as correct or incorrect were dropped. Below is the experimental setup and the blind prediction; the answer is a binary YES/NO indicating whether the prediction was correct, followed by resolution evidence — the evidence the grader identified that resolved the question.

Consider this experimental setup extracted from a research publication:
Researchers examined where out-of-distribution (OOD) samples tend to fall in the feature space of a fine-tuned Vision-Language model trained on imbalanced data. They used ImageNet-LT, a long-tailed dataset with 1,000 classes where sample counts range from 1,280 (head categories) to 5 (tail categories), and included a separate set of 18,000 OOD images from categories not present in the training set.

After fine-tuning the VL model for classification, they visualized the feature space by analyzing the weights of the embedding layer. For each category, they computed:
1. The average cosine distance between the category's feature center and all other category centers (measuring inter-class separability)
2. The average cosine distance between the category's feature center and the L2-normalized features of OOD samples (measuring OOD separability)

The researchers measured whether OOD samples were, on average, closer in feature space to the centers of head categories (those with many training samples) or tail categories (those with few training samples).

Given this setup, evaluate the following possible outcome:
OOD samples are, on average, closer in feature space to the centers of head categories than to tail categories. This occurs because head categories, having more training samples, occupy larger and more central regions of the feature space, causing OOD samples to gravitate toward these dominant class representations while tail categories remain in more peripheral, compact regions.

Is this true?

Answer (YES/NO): YES